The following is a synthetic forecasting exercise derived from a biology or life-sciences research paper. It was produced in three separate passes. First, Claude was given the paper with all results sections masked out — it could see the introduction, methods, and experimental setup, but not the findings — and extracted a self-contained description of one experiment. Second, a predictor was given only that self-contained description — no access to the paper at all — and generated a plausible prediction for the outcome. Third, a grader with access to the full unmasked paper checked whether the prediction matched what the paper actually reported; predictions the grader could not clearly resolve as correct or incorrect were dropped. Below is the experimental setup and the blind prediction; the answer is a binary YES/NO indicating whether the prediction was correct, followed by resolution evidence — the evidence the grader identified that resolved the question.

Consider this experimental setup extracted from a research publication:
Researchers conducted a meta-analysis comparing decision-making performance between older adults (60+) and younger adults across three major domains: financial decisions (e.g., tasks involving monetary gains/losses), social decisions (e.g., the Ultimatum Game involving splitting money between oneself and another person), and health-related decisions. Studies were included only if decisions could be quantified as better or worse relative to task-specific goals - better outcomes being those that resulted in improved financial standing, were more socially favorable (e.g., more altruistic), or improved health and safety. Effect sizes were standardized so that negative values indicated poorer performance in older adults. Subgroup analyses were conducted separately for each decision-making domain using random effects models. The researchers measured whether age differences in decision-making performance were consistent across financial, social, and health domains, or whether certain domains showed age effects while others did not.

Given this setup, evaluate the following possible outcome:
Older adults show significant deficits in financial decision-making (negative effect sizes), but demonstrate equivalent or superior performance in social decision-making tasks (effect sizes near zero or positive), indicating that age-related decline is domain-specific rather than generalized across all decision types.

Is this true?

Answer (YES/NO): NO